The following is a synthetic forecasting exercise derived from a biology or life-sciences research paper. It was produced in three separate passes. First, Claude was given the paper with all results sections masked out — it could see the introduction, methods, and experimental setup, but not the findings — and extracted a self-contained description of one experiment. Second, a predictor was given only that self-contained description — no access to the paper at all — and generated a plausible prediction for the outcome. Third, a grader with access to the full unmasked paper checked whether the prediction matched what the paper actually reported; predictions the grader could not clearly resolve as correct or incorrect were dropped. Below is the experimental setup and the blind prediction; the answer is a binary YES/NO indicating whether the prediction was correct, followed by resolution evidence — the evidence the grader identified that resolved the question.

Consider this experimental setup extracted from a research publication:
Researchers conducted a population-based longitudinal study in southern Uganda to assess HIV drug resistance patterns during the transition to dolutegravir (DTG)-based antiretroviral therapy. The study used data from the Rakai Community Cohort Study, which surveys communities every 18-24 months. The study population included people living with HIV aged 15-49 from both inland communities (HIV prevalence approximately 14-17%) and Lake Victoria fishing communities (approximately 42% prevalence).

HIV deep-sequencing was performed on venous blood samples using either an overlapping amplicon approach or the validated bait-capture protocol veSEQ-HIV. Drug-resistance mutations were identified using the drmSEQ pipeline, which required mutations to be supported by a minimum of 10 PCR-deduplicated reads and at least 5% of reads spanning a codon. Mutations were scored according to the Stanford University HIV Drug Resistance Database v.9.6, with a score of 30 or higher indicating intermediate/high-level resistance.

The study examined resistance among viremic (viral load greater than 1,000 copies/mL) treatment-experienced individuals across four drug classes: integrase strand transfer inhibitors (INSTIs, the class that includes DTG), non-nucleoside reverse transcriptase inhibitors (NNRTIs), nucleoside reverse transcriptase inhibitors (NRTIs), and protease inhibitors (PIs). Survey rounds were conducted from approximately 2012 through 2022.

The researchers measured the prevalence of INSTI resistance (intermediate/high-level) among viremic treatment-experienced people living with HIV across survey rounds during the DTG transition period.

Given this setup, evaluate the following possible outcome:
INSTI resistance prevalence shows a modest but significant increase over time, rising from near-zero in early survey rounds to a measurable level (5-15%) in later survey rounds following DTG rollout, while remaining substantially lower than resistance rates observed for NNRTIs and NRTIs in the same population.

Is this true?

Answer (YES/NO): NO